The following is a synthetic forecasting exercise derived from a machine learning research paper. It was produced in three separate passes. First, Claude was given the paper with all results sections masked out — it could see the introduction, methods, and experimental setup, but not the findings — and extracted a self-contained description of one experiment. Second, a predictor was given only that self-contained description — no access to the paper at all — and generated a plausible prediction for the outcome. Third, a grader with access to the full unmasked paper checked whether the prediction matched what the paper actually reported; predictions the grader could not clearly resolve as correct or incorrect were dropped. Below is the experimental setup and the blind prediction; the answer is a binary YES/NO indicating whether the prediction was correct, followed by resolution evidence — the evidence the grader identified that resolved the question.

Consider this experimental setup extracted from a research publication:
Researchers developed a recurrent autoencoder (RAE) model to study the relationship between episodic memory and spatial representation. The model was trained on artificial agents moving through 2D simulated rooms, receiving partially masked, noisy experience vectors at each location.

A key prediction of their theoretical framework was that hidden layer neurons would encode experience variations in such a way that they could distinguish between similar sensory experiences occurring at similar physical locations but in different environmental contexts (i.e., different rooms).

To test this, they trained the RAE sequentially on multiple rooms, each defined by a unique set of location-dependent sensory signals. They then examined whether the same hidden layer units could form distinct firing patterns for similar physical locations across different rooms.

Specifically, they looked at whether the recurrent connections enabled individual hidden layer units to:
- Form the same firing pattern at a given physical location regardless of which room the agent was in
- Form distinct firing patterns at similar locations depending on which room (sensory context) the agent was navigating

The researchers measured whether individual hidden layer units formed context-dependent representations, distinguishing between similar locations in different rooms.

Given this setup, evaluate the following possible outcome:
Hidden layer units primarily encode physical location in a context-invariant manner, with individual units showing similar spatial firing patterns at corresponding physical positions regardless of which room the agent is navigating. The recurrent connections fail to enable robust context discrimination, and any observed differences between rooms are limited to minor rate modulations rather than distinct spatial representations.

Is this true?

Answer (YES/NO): NO